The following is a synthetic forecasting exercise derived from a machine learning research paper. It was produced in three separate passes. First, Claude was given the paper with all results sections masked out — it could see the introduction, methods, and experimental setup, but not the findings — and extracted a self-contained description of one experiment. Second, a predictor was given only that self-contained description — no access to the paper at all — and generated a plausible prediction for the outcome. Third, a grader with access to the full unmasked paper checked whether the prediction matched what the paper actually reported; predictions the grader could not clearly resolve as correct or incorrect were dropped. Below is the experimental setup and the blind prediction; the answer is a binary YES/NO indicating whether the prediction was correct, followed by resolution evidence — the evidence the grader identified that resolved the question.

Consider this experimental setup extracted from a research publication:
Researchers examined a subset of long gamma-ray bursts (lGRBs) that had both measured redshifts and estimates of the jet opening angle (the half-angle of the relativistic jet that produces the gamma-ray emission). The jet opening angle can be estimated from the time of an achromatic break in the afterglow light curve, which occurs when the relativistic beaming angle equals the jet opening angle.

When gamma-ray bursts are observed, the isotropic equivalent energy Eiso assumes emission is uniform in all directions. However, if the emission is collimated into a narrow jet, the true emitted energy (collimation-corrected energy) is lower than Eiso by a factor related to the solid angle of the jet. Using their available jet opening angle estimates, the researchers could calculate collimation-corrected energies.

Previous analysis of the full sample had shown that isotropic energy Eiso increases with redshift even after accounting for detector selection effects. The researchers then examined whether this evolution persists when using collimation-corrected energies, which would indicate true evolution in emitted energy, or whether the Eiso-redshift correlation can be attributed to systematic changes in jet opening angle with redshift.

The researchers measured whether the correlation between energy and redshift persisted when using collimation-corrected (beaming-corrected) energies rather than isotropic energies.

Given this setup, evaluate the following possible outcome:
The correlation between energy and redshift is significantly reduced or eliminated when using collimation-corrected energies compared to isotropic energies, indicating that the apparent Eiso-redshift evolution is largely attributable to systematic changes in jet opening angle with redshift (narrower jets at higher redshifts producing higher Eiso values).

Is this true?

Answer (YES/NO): YES